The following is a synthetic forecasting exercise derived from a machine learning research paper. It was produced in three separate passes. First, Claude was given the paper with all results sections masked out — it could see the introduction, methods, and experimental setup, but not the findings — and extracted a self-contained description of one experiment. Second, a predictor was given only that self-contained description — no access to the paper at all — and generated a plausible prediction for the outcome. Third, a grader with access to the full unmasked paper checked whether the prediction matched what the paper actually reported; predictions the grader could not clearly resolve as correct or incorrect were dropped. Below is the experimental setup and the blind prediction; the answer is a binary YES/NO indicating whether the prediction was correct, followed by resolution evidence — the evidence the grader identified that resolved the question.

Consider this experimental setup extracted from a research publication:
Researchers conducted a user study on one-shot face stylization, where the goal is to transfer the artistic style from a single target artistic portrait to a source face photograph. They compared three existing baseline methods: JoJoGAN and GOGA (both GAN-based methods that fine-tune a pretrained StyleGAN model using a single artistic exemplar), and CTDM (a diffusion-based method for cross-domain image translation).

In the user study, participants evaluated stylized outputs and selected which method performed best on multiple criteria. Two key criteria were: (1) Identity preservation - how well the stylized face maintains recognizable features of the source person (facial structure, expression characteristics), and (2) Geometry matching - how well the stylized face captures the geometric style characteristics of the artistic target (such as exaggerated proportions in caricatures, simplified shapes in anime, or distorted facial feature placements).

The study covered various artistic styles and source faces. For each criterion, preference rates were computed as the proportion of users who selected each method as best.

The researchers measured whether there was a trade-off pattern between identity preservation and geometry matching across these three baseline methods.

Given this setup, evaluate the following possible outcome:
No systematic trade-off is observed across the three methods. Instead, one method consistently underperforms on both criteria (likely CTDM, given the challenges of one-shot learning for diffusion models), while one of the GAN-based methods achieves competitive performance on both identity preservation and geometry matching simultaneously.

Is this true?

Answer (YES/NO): NO